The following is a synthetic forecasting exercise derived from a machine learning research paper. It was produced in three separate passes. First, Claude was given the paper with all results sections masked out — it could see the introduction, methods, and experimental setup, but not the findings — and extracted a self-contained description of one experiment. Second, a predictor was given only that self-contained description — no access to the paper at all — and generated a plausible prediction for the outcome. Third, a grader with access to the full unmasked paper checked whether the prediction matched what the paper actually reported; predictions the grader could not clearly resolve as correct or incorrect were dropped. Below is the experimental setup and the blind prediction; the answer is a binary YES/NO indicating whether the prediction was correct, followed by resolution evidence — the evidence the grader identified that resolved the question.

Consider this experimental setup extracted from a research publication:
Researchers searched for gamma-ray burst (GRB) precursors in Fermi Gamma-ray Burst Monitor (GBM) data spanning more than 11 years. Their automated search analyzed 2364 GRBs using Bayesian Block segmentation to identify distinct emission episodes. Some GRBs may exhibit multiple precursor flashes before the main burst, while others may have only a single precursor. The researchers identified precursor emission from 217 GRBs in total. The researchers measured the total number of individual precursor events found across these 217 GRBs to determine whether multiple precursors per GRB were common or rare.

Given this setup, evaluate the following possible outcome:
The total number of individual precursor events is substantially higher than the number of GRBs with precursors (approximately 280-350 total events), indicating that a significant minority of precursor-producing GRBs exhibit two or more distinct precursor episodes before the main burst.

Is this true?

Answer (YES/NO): NO